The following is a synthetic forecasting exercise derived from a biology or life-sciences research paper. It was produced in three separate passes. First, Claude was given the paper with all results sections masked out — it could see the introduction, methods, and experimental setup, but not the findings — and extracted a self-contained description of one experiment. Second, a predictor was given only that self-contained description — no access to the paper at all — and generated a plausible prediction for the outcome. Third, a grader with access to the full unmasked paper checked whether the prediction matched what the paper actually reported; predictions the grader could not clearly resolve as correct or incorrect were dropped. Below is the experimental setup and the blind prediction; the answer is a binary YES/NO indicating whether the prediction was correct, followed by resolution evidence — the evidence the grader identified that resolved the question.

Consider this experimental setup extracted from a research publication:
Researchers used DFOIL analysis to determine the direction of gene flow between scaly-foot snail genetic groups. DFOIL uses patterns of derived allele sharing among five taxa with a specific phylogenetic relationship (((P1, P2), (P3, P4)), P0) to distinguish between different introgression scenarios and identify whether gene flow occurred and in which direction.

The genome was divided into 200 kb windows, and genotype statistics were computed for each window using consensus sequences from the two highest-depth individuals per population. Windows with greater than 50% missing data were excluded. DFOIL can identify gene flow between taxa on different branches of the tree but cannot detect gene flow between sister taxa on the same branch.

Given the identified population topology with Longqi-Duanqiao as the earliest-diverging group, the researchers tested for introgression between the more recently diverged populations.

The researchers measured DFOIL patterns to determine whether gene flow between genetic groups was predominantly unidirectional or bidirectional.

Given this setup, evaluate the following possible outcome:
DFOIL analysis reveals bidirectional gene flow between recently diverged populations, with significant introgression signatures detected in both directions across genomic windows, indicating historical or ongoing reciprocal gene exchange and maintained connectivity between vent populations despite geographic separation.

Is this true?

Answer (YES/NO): YES